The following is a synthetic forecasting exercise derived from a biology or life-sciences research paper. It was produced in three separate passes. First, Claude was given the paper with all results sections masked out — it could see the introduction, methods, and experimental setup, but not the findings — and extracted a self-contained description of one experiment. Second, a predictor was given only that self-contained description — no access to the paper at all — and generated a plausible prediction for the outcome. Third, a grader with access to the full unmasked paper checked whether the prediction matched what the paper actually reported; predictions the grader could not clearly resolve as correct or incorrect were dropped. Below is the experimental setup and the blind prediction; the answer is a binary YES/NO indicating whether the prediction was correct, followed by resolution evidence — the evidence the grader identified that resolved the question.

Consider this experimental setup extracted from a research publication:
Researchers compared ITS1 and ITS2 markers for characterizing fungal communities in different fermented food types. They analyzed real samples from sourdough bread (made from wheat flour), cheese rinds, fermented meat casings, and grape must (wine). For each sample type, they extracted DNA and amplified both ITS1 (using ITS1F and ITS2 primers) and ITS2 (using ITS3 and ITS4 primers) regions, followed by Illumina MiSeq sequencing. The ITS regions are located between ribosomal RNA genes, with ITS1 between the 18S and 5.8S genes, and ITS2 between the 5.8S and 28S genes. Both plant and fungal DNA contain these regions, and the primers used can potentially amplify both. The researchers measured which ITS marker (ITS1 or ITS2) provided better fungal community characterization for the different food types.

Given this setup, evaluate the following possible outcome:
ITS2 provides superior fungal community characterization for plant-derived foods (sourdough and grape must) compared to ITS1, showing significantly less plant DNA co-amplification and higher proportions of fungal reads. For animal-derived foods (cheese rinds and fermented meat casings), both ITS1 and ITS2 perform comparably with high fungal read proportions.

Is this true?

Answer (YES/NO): NO